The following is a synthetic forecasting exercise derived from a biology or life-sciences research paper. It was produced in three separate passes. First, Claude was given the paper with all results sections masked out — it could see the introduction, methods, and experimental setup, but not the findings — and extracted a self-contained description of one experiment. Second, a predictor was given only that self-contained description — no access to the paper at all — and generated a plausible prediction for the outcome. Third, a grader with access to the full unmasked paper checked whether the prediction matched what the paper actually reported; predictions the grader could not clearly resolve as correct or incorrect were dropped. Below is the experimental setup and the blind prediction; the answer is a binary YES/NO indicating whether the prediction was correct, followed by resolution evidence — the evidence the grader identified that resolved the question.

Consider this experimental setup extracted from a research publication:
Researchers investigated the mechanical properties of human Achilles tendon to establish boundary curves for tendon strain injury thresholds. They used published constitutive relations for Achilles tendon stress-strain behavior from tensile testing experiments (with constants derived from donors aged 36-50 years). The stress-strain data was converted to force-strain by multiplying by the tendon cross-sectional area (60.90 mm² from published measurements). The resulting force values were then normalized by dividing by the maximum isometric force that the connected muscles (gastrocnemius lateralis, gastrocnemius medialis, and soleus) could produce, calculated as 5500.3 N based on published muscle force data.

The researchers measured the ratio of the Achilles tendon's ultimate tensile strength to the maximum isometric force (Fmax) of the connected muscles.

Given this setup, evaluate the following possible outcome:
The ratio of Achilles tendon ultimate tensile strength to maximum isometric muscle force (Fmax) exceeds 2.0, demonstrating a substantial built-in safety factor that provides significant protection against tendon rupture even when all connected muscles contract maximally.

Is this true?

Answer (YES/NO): NO